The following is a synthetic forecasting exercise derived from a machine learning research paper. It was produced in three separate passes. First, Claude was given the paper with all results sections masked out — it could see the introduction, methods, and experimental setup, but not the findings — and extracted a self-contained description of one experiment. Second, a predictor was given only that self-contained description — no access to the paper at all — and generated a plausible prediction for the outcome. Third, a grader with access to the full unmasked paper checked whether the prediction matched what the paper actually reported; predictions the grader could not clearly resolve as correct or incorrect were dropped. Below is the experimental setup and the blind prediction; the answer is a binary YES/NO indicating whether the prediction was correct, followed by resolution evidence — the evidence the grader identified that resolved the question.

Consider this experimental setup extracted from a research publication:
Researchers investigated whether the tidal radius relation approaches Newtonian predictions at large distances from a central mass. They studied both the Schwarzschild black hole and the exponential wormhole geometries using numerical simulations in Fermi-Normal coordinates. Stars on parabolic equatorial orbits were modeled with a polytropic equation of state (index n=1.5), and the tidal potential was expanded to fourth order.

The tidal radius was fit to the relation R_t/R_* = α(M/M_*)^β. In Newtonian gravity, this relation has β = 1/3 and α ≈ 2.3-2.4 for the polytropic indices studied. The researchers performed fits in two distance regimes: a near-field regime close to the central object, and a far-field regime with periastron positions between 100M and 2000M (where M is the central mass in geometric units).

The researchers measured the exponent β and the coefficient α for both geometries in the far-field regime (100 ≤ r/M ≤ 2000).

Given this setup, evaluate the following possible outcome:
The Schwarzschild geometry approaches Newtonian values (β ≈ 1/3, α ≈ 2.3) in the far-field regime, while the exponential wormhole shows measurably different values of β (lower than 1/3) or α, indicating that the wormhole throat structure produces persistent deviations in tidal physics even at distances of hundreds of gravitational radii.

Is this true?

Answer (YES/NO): NO